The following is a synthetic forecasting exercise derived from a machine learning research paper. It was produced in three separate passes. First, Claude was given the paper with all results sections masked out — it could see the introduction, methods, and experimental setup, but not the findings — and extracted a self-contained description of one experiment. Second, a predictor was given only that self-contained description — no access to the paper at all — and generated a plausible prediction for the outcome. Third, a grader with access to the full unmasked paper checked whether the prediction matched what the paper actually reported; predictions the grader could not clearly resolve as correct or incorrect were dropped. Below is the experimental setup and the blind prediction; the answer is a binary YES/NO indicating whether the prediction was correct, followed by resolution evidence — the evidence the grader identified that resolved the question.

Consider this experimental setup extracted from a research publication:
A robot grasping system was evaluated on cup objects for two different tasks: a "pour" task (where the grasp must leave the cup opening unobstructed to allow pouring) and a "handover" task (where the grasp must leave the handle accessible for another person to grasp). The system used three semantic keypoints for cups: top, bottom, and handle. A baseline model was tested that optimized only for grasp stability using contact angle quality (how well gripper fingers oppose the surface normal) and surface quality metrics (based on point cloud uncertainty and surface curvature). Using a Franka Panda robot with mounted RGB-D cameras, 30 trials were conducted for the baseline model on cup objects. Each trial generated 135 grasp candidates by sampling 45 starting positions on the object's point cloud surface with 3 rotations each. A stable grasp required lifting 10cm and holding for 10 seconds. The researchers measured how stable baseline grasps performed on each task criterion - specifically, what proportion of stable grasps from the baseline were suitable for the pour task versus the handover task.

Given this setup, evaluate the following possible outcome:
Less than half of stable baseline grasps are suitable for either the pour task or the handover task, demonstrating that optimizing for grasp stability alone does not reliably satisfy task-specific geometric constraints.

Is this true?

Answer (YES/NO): NO